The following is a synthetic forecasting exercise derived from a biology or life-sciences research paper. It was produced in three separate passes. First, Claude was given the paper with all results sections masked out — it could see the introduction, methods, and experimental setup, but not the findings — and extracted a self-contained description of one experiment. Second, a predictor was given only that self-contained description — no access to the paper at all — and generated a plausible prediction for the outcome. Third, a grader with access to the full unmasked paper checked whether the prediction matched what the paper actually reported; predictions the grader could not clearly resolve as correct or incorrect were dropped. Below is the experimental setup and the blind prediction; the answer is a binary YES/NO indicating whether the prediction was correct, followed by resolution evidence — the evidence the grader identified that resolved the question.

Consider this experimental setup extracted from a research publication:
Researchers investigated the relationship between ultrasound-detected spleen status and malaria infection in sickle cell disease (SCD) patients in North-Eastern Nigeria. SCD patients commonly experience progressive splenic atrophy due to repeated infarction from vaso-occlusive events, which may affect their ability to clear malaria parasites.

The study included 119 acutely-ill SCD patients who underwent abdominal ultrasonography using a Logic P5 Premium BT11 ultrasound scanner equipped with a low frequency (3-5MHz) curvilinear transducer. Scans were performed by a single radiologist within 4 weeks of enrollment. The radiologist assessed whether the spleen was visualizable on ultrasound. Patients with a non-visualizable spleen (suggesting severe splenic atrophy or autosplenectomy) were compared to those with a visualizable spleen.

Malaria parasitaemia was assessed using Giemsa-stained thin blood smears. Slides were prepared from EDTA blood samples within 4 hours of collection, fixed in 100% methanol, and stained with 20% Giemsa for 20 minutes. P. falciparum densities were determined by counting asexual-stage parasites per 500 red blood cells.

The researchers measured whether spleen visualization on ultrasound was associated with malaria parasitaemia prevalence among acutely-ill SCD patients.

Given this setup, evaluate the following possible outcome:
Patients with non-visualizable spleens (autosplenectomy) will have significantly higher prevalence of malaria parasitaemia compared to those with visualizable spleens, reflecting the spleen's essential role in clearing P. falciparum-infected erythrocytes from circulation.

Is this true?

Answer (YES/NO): NO